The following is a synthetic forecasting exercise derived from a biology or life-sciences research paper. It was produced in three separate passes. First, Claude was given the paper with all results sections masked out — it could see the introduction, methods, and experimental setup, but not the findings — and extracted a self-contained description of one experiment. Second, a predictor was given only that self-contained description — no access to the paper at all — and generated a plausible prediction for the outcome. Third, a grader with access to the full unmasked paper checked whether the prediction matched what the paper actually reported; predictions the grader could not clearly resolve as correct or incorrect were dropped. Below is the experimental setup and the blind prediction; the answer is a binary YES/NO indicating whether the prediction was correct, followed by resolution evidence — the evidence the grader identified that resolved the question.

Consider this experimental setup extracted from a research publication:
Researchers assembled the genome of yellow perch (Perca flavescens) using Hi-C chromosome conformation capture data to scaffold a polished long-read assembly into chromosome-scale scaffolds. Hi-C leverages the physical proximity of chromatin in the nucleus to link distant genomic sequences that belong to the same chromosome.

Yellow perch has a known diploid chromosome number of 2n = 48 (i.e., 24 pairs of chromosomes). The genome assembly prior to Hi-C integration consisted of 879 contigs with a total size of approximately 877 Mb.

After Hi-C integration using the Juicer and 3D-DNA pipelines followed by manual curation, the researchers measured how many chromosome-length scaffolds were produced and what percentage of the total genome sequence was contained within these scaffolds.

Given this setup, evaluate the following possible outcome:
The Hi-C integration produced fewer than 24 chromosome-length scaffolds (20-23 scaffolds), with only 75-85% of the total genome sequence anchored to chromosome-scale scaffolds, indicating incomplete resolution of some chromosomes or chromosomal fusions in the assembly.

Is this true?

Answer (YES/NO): NO